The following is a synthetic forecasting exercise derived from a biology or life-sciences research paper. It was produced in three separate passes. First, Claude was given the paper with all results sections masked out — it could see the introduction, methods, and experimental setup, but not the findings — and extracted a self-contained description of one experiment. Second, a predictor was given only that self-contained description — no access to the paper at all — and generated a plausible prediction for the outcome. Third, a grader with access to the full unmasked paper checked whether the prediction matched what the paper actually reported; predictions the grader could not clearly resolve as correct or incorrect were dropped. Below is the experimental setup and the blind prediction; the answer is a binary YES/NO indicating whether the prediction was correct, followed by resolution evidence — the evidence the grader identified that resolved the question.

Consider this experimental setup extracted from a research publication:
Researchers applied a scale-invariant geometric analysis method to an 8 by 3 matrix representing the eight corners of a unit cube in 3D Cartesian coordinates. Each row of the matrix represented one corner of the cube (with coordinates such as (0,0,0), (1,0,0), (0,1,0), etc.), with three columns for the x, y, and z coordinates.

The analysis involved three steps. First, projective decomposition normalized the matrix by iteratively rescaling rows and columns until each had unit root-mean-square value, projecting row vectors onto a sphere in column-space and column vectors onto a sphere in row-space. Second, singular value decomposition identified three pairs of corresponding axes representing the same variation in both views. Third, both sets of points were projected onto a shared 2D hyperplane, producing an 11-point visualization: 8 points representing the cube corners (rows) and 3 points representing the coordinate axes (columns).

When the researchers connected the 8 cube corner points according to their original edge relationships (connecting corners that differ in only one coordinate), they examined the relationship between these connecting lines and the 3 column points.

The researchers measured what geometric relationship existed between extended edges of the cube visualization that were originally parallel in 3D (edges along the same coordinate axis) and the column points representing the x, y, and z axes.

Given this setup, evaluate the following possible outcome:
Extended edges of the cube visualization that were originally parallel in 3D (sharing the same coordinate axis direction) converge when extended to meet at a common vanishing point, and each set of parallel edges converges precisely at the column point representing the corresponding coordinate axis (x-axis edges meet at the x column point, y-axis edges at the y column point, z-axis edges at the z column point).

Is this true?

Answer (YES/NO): YES